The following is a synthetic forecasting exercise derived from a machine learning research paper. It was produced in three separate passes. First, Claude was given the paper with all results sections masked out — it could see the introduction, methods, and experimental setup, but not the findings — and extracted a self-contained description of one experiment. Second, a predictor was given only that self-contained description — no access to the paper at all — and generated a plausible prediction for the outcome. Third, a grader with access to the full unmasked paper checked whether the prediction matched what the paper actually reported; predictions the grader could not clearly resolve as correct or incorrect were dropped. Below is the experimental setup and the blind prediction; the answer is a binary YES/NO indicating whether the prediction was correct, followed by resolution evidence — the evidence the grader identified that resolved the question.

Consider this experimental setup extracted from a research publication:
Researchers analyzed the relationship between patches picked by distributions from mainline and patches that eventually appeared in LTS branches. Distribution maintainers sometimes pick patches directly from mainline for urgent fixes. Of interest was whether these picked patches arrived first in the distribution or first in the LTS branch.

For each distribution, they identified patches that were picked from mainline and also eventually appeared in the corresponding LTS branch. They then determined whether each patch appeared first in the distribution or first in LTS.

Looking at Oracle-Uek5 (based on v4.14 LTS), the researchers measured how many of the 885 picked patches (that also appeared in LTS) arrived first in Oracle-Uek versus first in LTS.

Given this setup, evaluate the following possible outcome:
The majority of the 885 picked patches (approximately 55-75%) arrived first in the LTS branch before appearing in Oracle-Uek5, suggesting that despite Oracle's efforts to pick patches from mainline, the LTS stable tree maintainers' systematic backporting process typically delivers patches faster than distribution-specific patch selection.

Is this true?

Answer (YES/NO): NO